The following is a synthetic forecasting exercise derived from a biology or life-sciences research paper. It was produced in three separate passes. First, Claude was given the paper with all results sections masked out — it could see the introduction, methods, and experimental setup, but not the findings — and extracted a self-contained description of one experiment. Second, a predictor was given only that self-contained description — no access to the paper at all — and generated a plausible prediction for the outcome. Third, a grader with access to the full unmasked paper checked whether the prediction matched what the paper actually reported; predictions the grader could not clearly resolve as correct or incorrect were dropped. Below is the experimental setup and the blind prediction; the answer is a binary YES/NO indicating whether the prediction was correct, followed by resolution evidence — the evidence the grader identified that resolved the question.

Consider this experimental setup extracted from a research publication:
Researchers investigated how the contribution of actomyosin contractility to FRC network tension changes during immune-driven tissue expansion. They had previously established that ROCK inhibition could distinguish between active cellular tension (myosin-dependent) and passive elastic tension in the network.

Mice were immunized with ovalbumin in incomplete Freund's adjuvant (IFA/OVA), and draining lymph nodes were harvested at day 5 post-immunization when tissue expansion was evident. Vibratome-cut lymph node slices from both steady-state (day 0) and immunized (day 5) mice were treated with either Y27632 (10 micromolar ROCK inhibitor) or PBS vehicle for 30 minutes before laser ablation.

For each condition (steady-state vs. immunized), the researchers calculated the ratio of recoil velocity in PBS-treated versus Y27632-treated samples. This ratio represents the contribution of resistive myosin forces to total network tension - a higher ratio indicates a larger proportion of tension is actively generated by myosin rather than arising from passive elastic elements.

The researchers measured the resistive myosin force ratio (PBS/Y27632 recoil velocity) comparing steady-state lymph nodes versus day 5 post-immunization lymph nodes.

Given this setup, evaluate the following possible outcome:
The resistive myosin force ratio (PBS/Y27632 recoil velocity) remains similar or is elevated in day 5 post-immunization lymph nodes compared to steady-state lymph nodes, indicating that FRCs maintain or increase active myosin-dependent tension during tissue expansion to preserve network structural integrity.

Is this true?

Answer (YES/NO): YES